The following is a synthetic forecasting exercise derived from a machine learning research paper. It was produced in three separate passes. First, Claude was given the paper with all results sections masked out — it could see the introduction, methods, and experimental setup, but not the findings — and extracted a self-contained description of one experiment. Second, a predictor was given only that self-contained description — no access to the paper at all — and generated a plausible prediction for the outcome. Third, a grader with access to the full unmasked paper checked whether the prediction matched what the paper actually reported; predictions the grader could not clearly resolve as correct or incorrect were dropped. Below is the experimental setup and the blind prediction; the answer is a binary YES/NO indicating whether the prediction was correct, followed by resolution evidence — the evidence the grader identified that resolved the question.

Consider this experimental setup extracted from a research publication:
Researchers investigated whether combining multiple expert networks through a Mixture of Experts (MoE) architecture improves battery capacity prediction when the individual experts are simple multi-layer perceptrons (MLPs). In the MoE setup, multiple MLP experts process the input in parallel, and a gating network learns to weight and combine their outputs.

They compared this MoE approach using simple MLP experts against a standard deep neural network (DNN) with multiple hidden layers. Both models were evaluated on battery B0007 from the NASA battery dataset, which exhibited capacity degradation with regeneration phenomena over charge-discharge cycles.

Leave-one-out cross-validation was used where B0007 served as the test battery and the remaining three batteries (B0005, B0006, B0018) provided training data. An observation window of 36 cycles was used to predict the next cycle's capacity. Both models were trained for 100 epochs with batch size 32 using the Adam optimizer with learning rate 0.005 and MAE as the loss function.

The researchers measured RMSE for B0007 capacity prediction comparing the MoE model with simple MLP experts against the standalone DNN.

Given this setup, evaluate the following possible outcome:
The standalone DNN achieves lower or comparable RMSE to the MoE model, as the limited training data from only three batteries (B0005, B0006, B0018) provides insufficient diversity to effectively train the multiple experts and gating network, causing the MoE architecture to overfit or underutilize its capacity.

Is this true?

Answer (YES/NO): NO